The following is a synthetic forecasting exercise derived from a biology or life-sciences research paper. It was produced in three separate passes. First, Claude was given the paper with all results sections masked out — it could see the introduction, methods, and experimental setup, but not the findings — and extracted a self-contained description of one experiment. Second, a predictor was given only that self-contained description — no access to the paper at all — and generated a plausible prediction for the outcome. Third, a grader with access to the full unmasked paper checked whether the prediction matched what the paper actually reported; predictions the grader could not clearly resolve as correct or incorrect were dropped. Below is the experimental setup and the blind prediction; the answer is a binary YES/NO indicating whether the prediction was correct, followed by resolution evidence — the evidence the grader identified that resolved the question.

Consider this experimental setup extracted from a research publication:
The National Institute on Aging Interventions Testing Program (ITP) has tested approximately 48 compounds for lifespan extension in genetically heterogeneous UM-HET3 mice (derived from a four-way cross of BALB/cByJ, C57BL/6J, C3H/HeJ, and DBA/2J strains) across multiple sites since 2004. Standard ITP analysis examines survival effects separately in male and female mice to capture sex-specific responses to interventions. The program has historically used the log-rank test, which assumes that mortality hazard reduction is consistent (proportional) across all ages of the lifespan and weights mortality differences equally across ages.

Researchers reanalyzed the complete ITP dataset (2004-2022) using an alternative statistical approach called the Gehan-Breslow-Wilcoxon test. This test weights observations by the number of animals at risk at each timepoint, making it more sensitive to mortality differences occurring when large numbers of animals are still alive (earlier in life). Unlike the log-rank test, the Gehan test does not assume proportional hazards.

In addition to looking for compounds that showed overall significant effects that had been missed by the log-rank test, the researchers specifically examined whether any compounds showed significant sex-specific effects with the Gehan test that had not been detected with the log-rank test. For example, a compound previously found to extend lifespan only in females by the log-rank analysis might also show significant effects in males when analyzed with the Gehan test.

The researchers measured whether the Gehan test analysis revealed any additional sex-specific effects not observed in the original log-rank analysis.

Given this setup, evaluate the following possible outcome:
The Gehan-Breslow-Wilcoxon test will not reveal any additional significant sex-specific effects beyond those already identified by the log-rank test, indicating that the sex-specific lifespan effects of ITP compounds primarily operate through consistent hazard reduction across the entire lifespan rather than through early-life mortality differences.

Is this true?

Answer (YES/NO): NO